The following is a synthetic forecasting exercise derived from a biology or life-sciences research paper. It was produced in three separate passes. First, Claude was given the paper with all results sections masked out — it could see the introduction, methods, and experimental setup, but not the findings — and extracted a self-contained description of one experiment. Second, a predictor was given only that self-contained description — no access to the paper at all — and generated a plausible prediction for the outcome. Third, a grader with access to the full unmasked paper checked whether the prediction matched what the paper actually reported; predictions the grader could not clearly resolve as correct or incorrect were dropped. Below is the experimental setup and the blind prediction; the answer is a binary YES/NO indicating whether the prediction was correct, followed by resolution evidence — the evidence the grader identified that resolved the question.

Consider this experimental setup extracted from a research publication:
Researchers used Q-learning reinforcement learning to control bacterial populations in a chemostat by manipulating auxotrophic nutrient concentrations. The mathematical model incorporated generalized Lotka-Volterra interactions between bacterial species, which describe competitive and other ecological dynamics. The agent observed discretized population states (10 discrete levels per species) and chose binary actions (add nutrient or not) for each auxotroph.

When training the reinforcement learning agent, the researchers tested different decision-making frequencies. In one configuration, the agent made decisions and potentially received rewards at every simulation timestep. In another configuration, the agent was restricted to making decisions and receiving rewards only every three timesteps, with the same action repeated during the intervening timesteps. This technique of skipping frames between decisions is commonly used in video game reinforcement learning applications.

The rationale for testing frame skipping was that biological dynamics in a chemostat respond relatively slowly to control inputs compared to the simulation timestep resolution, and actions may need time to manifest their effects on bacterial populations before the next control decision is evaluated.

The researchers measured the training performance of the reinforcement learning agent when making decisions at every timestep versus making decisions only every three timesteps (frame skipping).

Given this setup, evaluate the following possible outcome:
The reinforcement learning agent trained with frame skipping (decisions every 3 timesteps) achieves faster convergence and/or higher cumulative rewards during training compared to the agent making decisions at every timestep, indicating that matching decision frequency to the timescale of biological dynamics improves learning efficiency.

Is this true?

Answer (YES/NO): YES